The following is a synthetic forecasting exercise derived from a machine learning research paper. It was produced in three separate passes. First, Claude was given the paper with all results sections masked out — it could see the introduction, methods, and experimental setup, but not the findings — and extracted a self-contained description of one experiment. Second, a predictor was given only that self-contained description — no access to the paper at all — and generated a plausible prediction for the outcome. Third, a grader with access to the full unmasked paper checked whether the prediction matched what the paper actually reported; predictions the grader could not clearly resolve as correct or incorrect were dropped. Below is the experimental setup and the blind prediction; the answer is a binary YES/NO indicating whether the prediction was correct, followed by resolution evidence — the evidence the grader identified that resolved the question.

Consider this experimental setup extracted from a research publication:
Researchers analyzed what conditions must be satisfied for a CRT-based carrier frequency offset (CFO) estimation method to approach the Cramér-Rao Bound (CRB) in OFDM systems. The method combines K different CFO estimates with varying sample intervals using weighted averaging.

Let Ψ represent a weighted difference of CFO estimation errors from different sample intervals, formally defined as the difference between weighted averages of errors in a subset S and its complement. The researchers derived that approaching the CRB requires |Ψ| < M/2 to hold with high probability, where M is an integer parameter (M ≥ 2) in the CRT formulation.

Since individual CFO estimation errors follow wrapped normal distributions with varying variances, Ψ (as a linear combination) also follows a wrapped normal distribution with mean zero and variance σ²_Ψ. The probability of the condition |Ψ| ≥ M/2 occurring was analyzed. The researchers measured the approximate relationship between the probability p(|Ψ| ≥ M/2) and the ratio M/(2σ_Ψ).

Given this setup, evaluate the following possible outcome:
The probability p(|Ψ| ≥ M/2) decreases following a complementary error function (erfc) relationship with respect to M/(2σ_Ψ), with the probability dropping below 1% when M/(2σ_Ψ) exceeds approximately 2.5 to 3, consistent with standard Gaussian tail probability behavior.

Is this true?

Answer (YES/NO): YES